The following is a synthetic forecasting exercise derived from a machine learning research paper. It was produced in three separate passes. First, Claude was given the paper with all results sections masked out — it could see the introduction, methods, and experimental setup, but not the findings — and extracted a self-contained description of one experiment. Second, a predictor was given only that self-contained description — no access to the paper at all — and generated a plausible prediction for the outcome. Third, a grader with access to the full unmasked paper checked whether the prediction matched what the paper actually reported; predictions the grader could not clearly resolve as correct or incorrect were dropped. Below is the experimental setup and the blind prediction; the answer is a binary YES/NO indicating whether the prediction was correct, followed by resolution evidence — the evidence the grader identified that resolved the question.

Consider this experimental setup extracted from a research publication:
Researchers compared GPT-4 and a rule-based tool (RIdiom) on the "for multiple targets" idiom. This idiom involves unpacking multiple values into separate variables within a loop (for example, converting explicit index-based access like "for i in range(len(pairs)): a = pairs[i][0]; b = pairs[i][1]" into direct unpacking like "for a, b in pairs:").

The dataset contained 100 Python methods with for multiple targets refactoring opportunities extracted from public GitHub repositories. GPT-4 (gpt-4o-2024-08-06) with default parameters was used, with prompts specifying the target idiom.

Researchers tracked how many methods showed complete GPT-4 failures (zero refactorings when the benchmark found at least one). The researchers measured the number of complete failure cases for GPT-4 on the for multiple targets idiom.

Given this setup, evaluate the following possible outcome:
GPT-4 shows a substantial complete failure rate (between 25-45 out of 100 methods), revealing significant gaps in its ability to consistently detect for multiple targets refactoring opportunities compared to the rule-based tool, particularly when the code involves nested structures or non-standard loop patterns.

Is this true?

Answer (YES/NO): NO